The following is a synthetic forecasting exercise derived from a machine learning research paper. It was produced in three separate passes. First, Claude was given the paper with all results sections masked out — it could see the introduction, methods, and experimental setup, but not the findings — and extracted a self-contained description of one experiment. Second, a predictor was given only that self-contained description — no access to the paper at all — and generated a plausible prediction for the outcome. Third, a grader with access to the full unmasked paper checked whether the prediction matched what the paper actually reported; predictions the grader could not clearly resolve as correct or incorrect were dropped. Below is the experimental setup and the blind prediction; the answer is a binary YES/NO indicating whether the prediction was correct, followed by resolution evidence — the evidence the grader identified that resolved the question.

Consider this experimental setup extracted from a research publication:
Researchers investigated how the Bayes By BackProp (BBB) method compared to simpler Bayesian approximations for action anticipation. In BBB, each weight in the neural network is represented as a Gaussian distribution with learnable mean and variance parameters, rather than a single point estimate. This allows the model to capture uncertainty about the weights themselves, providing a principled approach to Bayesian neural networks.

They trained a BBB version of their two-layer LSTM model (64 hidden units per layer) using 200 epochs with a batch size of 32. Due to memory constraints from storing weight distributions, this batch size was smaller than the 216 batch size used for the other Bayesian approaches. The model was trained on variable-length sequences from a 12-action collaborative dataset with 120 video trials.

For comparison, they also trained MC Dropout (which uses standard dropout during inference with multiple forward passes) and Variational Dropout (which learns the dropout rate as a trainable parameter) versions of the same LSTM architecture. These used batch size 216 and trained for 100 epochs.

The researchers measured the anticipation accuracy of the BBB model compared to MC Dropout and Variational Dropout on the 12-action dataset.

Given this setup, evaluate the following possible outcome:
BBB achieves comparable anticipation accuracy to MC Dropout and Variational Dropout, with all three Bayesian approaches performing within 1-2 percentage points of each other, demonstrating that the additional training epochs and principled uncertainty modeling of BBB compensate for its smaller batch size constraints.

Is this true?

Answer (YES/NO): YES